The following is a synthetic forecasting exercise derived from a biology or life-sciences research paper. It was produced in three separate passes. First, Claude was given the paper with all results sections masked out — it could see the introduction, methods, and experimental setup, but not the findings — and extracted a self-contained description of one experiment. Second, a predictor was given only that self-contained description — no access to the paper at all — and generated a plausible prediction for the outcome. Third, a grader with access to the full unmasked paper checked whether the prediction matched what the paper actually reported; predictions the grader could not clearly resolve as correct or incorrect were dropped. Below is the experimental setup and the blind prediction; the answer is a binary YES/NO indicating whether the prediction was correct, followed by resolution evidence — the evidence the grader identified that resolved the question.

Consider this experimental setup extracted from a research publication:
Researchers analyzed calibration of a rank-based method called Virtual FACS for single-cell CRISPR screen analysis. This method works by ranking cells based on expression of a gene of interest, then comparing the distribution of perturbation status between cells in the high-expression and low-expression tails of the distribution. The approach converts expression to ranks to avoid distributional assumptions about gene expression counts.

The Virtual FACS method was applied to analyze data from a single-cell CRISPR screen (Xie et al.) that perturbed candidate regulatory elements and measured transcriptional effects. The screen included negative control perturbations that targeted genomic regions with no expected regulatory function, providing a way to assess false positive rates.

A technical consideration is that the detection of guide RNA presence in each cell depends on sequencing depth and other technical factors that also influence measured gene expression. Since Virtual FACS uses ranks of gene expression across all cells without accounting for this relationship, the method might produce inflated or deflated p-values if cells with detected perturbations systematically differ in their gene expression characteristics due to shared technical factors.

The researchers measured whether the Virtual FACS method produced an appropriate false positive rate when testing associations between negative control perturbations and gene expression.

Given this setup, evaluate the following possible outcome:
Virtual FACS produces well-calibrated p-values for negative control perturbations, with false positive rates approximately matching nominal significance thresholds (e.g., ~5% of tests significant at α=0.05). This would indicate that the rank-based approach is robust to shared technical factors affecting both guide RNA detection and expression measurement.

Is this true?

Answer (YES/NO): NO